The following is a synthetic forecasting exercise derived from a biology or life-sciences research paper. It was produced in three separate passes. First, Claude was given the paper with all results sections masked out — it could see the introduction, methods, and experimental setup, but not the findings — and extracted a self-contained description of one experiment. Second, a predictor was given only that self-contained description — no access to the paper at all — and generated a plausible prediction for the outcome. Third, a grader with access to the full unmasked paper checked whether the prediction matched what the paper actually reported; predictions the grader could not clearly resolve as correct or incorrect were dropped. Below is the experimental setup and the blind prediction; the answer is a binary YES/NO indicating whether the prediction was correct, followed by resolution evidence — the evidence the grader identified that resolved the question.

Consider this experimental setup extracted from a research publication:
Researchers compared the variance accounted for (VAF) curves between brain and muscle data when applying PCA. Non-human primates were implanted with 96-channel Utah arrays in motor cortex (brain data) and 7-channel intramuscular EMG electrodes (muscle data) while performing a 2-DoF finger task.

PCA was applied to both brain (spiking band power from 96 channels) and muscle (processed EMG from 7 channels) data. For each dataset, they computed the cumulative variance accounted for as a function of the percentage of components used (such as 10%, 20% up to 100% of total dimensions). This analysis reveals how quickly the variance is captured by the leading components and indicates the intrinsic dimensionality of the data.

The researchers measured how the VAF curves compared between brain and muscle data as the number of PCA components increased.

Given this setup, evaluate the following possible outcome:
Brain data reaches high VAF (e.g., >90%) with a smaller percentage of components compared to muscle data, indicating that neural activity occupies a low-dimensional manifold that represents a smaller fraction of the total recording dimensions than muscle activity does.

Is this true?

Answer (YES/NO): NO